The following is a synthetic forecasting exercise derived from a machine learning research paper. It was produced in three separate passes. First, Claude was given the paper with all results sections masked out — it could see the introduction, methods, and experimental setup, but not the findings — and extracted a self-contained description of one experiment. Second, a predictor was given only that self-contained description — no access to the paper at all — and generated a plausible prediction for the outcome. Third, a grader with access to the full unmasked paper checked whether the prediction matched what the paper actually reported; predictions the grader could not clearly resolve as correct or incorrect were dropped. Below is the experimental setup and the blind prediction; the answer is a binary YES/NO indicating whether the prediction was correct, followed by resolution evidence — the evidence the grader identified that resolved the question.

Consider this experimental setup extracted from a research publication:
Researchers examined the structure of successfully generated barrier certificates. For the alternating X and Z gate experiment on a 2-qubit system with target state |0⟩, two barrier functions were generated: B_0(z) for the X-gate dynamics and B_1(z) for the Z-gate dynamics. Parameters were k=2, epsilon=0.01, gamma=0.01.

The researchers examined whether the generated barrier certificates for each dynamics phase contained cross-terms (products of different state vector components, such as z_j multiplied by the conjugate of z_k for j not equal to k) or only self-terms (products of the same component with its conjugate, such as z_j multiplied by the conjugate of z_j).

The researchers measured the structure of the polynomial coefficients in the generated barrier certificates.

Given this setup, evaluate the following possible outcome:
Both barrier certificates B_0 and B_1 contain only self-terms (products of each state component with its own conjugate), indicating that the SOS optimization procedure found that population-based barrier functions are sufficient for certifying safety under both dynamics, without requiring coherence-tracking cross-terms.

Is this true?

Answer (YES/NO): NO